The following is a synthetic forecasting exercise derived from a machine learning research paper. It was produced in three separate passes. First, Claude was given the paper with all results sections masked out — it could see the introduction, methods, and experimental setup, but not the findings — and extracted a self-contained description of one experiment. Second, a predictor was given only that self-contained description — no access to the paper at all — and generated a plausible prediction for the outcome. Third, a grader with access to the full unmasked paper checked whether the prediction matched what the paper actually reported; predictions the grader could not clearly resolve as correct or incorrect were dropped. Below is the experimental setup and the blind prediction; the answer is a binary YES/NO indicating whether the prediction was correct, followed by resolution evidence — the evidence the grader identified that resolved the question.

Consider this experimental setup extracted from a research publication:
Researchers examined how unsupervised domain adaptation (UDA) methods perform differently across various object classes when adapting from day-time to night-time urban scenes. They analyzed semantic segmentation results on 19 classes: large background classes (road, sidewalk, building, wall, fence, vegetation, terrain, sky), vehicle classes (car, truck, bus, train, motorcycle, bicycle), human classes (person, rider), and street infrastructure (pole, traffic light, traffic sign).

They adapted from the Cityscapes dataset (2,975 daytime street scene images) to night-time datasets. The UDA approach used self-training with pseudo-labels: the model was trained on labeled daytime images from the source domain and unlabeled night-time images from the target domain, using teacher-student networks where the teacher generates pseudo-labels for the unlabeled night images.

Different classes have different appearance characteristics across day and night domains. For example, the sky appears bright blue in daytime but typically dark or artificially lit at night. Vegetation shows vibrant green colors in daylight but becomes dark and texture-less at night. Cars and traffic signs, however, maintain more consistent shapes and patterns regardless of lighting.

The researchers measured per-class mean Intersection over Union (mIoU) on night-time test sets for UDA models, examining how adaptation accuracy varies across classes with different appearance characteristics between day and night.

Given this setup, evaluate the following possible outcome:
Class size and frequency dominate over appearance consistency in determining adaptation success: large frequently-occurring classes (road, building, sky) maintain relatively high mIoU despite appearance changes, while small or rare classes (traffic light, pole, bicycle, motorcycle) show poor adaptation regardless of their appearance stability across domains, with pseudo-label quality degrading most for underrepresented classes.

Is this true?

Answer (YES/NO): NO